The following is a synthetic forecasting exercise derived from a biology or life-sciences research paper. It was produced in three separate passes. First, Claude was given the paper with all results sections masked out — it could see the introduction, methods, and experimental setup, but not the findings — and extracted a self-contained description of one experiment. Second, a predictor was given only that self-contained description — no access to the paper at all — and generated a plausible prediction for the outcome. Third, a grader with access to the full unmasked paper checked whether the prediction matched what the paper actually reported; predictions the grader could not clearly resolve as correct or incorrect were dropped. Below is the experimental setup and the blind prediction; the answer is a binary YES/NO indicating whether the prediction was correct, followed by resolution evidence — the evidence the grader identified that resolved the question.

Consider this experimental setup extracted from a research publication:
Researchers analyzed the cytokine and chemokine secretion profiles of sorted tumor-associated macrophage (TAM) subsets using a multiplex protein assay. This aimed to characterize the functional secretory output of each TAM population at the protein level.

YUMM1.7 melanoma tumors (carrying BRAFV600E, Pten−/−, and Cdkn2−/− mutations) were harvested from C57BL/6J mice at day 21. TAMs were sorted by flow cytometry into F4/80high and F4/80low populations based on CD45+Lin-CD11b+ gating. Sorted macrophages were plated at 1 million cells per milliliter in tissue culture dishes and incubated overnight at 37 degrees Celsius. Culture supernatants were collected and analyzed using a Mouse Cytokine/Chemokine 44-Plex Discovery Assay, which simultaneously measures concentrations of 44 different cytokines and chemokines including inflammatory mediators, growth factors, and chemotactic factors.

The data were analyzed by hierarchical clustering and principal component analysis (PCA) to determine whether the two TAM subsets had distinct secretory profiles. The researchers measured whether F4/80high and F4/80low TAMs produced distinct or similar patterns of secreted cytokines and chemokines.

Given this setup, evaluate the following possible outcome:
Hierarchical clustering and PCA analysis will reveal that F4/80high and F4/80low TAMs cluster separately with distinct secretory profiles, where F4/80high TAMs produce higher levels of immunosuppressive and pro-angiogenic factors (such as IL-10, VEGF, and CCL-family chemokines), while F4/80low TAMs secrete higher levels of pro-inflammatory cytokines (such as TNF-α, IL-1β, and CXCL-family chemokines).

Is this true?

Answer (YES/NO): NO